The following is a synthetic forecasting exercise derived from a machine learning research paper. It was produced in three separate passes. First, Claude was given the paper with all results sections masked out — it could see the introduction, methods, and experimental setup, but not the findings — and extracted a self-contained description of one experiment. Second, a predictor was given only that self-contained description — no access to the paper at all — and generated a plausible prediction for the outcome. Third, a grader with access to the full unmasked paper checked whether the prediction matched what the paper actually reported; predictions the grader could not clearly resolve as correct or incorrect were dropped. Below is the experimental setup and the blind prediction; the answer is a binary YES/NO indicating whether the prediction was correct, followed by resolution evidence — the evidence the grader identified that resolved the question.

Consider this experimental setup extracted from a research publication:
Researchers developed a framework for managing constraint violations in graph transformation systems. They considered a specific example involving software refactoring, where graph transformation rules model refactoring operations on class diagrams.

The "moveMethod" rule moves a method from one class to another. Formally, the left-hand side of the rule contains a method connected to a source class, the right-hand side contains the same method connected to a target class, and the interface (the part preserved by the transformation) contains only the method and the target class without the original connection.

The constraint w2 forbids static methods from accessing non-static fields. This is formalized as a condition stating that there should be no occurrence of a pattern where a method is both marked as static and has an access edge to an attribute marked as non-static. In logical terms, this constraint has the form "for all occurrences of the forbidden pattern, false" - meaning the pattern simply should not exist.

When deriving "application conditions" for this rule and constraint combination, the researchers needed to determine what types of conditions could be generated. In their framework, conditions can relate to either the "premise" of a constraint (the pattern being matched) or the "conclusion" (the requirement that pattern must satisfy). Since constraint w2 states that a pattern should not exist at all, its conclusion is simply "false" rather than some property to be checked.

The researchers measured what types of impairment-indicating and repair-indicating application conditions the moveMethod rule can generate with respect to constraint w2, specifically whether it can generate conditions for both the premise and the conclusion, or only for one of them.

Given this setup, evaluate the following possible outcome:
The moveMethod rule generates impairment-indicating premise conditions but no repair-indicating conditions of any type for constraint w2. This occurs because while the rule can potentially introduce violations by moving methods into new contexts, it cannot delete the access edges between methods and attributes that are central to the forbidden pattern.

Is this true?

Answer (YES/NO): NO